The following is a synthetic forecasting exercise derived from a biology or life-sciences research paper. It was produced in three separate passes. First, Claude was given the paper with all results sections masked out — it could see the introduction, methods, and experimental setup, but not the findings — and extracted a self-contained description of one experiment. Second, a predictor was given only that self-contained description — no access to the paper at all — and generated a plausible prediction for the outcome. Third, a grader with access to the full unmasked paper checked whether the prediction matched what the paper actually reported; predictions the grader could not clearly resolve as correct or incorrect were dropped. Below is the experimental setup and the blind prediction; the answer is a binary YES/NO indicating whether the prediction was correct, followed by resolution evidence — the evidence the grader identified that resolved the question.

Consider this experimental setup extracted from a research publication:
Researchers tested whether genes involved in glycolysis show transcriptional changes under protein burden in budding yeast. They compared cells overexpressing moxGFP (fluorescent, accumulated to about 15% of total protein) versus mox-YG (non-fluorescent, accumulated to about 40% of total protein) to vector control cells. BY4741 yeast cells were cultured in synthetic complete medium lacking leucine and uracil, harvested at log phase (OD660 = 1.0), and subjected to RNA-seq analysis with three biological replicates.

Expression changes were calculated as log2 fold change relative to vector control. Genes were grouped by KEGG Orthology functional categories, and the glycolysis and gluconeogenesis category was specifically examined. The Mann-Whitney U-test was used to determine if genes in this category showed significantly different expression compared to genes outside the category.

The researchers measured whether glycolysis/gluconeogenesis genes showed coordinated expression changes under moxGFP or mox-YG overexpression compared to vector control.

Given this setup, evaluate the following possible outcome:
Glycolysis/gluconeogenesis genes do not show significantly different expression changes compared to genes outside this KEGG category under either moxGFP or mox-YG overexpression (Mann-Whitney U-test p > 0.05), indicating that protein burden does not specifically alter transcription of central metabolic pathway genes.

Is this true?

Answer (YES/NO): NO